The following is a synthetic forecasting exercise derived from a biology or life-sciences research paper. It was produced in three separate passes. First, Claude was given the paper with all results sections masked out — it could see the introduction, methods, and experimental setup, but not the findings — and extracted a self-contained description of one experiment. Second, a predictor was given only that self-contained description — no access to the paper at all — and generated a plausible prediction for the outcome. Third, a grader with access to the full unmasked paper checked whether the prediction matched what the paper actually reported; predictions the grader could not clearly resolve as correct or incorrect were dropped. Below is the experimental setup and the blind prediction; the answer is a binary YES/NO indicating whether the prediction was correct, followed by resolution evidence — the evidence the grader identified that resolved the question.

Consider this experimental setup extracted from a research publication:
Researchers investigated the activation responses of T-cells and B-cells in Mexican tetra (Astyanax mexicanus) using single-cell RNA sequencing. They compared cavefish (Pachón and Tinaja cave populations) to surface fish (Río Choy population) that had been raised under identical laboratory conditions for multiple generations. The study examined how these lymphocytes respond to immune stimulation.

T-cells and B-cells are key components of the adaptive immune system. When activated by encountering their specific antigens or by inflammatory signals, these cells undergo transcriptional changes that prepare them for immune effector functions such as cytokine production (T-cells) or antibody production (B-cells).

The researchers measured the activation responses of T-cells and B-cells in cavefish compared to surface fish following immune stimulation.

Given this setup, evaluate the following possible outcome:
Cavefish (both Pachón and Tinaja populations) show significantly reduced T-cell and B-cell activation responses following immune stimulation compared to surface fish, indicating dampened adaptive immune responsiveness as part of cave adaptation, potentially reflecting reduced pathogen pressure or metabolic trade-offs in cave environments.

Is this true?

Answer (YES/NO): NO